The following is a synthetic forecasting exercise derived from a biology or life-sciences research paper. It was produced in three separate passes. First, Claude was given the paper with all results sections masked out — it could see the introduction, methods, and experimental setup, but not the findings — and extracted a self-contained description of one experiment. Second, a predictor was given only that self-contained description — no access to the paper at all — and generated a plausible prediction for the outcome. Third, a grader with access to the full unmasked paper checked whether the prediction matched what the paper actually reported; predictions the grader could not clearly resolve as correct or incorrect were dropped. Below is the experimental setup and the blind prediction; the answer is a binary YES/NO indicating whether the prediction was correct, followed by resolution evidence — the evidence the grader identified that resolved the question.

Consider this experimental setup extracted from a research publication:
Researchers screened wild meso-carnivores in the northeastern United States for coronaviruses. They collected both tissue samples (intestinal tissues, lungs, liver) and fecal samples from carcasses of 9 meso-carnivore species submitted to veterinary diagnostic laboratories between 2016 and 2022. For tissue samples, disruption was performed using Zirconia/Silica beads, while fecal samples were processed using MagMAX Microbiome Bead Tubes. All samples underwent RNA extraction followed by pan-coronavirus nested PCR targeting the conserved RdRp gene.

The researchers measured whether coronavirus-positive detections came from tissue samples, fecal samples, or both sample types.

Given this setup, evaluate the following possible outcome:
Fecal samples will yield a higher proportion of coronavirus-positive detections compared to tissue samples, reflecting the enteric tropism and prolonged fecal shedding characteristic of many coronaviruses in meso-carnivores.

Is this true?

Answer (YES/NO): YES